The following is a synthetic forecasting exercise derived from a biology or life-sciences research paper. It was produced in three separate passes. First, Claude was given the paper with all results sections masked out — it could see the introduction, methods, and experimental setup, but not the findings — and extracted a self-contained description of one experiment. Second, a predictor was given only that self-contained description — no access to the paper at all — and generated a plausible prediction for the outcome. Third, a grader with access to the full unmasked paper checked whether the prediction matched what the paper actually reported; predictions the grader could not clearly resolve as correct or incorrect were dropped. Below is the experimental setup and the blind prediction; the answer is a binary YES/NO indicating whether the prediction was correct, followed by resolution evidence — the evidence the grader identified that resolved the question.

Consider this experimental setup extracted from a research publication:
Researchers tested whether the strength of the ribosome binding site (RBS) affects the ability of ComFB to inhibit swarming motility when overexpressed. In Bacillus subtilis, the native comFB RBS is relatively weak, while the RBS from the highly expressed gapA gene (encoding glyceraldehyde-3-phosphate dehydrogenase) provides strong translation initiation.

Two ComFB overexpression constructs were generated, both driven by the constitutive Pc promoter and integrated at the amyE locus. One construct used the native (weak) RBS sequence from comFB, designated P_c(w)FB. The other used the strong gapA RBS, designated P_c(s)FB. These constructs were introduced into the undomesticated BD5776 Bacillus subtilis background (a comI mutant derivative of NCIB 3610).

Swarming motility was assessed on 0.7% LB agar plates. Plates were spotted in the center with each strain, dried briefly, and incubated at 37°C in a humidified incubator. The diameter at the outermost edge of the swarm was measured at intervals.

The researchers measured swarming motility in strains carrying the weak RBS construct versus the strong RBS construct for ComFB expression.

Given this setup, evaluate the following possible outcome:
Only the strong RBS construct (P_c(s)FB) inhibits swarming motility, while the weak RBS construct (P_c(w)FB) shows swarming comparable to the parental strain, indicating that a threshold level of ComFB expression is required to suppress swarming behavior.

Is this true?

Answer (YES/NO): YES